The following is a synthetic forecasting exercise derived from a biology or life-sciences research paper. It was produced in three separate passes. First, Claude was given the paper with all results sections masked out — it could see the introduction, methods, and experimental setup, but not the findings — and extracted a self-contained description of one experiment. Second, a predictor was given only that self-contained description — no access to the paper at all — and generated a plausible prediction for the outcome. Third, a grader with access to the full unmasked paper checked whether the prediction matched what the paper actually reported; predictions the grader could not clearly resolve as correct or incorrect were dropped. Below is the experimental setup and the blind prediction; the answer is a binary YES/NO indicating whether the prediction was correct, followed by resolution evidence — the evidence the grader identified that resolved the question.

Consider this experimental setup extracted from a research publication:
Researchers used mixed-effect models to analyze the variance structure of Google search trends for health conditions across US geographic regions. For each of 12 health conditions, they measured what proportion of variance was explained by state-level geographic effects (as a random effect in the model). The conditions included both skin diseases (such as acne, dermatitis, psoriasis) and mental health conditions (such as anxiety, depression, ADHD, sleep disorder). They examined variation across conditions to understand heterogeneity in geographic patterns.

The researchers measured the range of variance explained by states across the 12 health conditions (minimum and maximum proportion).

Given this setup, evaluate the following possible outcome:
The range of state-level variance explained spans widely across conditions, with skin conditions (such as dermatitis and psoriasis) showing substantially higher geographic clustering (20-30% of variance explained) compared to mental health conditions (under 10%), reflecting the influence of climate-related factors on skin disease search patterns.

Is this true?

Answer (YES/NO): NO